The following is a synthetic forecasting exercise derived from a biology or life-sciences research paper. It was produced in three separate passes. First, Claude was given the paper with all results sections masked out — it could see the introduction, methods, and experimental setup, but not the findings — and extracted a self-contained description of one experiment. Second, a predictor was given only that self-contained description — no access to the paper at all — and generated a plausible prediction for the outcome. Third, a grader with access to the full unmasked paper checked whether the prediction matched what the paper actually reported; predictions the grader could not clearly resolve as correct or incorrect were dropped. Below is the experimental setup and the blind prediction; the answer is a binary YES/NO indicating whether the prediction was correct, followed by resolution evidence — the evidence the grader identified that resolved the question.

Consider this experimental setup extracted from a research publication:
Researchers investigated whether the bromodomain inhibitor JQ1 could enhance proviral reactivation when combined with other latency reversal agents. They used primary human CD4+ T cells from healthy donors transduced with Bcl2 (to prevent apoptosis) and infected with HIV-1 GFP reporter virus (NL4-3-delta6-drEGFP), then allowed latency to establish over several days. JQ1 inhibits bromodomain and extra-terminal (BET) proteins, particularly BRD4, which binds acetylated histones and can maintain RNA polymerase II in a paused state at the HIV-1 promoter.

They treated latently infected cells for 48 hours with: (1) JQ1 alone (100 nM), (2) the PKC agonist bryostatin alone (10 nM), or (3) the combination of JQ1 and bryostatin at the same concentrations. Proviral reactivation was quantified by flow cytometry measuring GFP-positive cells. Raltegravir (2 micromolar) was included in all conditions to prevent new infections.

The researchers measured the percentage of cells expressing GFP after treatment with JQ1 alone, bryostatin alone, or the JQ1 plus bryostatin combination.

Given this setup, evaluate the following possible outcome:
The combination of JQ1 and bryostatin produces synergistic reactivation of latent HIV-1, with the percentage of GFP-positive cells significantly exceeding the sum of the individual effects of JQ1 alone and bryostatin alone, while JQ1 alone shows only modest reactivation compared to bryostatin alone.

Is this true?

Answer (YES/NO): NO